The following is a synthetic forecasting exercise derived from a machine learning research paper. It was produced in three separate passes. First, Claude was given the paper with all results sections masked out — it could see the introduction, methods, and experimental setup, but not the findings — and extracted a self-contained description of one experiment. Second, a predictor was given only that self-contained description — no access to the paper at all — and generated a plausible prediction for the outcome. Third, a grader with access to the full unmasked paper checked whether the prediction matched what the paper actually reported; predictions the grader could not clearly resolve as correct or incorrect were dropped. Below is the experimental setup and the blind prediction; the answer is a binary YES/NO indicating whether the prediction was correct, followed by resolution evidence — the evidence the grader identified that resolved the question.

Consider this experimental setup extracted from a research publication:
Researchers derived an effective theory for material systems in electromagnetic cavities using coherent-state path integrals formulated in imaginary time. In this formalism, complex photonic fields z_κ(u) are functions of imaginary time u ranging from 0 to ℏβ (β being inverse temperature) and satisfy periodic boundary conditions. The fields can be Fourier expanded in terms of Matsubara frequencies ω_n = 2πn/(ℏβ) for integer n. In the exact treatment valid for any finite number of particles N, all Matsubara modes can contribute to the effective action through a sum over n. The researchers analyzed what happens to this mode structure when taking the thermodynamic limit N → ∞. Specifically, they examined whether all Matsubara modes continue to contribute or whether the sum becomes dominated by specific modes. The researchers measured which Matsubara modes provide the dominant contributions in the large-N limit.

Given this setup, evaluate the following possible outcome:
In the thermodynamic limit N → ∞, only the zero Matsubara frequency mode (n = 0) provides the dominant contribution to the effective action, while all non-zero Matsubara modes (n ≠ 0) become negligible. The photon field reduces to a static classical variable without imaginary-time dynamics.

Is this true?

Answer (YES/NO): YES